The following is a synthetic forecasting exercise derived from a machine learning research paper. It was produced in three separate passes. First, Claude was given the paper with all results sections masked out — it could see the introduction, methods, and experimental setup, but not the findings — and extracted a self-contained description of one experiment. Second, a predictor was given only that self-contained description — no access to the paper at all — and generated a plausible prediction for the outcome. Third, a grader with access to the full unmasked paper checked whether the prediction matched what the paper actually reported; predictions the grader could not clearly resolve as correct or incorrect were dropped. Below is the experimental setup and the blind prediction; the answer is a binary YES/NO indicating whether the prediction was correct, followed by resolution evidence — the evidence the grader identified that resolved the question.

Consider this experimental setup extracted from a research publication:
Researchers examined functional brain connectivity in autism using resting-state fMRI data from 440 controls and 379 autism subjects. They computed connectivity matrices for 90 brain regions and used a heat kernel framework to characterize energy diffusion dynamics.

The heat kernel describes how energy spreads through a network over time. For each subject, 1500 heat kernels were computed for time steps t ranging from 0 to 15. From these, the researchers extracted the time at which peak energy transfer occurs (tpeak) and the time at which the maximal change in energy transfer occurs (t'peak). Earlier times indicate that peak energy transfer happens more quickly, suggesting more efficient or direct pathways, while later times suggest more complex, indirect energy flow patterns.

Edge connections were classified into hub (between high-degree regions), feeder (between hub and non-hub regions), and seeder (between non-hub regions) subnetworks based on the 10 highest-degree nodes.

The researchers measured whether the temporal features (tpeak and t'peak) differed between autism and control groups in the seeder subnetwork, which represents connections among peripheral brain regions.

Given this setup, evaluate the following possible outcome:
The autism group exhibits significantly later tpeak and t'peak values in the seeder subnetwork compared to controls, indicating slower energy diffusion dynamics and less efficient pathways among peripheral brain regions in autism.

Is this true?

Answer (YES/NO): YES